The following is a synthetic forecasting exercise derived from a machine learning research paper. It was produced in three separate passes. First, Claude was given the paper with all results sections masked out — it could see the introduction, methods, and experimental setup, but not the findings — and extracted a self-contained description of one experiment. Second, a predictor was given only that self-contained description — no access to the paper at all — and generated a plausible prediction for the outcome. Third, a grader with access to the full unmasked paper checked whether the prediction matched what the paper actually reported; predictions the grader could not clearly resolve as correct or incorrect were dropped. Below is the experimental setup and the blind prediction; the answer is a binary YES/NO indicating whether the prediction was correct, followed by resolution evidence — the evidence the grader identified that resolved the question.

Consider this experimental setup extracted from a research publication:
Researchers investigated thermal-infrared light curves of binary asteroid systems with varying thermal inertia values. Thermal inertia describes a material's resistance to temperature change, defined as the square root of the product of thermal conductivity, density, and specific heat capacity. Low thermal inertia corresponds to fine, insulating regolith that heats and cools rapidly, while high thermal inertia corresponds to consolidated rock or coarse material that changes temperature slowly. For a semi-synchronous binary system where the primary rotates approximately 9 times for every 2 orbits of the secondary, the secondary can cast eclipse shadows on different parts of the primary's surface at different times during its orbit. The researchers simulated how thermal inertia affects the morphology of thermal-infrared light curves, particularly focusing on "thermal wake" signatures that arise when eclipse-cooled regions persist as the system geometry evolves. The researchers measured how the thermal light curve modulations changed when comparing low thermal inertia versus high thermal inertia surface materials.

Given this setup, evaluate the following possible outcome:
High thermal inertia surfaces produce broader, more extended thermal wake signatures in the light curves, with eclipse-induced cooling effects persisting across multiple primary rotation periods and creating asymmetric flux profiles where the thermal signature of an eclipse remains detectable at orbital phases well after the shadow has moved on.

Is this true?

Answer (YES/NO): YES